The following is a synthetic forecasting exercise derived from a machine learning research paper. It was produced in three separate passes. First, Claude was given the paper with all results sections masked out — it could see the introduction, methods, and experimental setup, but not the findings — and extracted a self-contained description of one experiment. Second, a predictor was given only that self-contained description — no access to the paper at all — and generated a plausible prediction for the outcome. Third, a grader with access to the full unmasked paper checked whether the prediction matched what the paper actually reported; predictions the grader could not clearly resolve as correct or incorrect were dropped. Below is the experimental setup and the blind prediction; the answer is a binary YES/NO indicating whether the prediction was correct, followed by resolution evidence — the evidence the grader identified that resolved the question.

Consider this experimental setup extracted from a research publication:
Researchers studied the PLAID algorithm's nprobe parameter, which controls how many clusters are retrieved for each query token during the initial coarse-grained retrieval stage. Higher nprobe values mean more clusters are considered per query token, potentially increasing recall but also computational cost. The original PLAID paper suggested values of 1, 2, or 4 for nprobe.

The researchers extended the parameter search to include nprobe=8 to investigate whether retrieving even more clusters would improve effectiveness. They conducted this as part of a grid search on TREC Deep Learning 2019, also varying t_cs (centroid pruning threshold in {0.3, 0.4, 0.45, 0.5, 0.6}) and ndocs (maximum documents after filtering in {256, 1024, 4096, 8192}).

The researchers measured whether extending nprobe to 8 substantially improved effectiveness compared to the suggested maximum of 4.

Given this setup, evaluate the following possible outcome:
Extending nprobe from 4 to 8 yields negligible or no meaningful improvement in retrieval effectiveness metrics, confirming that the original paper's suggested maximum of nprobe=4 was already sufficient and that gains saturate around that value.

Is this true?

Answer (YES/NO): YES